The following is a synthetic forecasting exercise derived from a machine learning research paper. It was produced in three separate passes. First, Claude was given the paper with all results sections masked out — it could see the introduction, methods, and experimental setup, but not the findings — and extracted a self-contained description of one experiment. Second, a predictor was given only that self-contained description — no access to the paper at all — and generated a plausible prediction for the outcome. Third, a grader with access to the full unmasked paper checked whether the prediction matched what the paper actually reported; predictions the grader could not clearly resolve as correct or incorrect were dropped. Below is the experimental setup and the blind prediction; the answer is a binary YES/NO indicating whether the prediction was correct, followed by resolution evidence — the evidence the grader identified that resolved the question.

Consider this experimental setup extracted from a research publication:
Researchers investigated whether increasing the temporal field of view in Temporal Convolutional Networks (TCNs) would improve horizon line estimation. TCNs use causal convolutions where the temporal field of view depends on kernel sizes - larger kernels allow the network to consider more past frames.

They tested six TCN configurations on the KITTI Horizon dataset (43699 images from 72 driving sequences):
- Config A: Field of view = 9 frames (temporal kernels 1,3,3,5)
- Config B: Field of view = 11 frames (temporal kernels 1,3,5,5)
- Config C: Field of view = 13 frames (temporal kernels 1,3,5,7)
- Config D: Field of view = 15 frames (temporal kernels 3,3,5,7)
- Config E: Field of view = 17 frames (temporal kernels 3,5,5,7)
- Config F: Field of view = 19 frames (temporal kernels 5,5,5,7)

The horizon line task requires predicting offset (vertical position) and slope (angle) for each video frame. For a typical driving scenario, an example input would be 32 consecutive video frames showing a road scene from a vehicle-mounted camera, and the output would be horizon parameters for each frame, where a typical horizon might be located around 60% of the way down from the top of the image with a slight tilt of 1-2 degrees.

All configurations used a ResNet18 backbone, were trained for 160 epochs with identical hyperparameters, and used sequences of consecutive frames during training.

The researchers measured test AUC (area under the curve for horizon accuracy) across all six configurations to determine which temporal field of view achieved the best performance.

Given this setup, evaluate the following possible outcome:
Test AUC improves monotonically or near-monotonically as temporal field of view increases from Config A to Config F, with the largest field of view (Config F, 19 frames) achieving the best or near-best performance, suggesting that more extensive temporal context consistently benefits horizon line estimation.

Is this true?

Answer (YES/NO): NO